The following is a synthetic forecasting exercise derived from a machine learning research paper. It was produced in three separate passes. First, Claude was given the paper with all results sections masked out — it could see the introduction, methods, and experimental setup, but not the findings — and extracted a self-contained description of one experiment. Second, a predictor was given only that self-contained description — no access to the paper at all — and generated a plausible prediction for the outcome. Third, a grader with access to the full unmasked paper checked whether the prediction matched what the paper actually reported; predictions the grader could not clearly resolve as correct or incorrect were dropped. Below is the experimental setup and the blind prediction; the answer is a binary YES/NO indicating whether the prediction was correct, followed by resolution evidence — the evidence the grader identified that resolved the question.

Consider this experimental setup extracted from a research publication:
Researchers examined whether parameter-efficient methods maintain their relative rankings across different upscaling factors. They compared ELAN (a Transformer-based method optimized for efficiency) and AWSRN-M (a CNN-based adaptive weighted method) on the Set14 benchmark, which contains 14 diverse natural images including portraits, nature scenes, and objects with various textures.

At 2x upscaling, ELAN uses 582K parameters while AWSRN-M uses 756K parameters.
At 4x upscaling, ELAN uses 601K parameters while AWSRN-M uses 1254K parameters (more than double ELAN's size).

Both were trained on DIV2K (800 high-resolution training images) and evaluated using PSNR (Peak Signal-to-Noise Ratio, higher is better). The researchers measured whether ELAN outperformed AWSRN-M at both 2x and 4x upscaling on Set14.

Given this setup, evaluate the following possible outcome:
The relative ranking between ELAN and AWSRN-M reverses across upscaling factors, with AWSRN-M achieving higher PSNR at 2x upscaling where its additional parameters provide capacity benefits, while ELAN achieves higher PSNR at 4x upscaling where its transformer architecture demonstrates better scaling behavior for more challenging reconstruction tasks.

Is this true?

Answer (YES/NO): NO